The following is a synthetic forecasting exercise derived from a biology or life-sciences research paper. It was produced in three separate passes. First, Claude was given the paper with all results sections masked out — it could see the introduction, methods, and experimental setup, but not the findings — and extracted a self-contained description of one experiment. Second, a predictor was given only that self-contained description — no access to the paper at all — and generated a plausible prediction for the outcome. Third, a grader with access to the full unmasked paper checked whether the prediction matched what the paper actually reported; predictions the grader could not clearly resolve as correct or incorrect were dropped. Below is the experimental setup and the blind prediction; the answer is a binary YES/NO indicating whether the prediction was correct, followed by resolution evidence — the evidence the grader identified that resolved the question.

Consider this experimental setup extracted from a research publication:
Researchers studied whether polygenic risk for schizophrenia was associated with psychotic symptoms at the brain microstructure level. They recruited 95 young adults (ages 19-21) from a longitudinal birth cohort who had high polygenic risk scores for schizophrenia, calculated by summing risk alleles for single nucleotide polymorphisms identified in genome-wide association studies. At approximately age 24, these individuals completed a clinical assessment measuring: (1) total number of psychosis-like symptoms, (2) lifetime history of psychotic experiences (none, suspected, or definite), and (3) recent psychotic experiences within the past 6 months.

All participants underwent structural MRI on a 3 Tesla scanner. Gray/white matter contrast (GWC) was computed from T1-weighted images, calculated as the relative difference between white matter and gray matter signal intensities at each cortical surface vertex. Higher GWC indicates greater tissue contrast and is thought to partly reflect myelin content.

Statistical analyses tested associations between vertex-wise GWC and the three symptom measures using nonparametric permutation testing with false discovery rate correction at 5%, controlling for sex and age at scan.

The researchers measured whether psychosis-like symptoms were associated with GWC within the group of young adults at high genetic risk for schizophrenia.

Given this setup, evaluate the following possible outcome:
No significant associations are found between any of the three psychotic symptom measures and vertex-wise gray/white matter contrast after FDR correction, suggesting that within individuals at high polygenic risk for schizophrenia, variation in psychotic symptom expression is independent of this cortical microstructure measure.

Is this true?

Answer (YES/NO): YES